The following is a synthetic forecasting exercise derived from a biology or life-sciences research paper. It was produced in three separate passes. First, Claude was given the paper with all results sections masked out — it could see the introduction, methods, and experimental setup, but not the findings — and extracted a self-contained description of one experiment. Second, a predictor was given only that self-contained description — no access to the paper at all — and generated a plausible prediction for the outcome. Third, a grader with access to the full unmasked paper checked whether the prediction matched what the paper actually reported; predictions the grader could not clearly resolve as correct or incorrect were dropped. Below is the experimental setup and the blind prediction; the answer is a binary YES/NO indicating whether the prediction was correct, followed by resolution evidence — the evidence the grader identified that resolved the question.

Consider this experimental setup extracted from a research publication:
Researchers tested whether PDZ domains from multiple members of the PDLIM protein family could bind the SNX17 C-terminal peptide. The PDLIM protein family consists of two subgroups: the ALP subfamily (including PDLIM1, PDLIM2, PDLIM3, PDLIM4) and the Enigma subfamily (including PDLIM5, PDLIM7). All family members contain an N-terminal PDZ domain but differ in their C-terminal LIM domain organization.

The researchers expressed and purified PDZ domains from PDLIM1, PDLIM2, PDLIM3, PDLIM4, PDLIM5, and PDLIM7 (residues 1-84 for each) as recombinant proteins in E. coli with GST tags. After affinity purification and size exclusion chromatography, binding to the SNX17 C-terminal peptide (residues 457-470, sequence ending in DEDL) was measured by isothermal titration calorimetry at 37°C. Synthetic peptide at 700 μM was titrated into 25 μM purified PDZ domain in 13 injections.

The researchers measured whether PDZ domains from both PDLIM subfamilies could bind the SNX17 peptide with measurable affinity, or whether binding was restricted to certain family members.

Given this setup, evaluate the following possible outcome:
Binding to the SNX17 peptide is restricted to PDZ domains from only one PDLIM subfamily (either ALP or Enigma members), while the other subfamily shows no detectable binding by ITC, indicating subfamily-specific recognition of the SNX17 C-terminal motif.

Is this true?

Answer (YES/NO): NO